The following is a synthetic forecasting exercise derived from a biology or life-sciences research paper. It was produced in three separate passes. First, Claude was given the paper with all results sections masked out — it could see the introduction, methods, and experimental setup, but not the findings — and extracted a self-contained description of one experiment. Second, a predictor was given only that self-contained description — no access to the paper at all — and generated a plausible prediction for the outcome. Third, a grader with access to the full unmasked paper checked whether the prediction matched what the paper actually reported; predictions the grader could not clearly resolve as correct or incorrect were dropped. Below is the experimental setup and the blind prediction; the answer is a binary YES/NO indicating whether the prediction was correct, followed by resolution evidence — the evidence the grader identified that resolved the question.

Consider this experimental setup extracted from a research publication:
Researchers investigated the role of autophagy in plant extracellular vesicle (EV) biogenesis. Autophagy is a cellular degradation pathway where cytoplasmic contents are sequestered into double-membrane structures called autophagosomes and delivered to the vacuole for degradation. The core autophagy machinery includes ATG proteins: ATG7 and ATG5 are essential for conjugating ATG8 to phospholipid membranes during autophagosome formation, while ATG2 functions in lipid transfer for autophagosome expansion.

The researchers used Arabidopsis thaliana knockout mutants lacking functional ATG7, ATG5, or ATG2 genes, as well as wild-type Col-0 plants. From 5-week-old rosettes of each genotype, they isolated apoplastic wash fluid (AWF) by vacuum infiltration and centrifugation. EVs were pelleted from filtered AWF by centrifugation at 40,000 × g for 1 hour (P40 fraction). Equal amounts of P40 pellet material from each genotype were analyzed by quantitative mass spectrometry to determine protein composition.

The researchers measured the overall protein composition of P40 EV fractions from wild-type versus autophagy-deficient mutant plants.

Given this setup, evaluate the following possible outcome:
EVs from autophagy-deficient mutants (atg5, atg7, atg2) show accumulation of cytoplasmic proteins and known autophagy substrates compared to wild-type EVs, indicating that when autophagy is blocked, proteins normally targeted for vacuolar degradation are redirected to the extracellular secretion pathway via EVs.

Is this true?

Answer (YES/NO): NO